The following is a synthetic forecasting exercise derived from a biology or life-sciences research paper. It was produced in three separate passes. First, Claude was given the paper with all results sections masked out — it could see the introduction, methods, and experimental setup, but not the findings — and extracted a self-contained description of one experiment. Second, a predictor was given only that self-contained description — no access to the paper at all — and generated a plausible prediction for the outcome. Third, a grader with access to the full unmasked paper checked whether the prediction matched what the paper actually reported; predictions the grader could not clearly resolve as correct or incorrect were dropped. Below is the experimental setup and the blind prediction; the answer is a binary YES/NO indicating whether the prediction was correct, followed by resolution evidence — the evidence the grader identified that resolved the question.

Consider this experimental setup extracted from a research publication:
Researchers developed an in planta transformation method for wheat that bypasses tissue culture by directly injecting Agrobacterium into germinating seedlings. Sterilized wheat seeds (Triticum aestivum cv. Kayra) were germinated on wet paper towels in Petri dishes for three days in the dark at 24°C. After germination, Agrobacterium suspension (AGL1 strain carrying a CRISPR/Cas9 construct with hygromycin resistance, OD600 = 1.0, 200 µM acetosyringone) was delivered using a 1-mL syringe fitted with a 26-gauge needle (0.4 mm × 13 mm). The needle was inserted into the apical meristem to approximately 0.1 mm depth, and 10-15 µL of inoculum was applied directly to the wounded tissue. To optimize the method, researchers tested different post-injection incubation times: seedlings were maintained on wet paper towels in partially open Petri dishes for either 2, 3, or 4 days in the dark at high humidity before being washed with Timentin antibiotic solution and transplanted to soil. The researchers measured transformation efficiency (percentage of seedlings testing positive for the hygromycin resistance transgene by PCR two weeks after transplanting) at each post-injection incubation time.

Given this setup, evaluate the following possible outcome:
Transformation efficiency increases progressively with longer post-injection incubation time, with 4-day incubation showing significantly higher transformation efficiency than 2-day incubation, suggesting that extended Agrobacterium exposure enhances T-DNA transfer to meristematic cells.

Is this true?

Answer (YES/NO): NO